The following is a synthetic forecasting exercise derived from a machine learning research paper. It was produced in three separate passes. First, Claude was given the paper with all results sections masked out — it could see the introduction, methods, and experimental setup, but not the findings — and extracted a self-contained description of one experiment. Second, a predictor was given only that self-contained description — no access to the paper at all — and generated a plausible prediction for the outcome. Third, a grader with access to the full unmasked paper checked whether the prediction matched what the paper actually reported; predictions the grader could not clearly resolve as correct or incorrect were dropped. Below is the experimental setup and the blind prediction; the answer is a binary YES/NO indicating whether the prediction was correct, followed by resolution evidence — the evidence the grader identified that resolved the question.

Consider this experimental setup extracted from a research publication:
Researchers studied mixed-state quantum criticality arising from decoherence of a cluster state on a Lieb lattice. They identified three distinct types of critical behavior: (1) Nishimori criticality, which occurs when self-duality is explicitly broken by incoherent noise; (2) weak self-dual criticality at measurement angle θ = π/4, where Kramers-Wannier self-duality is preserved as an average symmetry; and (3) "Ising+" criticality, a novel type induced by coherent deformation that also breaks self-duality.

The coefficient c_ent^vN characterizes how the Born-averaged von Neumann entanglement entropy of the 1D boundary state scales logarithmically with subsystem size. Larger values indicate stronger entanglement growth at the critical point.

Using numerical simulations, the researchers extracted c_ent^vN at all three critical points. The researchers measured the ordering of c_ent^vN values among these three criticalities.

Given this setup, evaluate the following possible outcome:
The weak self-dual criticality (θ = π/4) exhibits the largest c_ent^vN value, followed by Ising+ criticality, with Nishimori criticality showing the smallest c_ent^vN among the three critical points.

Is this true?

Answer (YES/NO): NO